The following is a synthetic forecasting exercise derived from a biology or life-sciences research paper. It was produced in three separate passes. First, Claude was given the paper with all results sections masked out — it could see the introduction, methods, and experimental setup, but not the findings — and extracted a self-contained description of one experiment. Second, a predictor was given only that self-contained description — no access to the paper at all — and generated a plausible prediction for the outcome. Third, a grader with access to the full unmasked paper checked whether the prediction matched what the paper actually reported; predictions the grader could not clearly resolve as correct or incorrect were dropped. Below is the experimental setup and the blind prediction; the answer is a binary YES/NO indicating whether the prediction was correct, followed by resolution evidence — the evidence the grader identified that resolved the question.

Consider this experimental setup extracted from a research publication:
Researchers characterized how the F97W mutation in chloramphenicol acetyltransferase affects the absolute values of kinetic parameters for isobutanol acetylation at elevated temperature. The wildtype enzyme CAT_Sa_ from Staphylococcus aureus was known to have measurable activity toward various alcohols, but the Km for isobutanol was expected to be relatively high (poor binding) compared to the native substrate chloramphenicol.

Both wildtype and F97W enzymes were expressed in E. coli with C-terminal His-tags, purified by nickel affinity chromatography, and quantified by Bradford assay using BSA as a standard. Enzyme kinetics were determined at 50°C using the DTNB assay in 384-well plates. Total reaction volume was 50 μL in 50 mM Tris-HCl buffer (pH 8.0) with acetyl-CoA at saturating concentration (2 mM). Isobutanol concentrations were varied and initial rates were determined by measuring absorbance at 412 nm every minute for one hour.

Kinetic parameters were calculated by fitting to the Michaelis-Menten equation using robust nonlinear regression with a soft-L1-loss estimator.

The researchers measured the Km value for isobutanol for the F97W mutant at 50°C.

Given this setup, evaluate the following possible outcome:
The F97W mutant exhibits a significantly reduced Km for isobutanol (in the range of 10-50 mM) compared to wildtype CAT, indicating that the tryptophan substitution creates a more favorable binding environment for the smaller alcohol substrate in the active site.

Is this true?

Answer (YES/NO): NO